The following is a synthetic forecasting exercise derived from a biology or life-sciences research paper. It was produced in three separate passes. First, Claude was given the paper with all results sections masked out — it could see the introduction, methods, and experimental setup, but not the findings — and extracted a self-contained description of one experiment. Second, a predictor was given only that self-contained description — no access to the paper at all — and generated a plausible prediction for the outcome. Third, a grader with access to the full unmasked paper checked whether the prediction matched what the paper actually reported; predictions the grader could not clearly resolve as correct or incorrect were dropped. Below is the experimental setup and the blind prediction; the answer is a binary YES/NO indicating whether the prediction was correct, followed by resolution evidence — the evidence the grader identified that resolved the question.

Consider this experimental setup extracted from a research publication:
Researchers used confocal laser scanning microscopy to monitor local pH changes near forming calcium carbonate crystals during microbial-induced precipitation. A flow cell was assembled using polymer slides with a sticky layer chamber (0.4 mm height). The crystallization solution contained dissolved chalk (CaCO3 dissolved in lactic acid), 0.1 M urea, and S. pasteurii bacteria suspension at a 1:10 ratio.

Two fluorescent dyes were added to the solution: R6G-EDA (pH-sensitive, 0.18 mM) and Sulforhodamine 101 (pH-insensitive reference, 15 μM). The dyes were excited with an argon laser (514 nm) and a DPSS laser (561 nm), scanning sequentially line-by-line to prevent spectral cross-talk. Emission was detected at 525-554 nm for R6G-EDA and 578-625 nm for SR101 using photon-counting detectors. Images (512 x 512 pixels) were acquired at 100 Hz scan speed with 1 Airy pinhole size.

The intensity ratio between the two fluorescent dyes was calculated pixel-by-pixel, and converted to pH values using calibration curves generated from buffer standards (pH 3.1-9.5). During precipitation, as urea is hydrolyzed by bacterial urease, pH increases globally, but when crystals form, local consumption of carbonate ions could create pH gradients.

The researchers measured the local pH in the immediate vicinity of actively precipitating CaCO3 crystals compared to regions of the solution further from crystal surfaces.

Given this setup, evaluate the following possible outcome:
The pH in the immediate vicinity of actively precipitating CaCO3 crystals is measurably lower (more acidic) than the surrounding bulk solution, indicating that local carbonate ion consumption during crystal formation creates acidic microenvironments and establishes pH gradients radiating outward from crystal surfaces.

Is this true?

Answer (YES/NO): YES